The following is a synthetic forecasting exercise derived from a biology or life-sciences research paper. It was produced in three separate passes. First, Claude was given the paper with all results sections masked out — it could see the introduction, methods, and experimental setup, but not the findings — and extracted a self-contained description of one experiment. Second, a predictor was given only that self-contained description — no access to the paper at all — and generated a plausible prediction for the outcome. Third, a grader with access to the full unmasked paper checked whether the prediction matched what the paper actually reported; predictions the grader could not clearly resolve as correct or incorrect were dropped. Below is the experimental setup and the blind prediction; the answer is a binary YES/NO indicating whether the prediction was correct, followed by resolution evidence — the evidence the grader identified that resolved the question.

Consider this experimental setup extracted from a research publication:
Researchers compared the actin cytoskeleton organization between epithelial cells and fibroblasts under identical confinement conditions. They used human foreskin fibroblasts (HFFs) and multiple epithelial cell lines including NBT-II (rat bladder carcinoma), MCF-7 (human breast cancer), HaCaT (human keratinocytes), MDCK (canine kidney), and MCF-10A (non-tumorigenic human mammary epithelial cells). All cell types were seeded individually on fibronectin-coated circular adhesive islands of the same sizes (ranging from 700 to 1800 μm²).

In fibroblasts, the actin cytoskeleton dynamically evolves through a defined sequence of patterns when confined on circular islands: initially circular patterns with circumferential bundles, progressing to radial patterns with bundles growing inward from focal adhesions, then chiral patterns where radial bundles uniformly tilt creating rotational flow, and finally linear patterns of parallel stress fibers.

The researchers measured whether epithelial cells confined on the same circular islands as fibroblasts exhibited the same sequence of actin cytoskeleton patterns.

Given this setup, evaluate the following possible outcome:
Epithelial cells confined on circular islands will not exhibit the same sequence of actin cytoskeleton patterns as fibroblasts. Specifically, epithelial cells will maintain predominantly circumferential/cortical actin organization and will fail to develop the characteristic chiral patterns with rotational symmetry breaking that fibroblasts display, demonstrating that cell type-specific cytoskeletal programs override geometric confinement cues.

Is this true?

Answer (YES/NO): YES